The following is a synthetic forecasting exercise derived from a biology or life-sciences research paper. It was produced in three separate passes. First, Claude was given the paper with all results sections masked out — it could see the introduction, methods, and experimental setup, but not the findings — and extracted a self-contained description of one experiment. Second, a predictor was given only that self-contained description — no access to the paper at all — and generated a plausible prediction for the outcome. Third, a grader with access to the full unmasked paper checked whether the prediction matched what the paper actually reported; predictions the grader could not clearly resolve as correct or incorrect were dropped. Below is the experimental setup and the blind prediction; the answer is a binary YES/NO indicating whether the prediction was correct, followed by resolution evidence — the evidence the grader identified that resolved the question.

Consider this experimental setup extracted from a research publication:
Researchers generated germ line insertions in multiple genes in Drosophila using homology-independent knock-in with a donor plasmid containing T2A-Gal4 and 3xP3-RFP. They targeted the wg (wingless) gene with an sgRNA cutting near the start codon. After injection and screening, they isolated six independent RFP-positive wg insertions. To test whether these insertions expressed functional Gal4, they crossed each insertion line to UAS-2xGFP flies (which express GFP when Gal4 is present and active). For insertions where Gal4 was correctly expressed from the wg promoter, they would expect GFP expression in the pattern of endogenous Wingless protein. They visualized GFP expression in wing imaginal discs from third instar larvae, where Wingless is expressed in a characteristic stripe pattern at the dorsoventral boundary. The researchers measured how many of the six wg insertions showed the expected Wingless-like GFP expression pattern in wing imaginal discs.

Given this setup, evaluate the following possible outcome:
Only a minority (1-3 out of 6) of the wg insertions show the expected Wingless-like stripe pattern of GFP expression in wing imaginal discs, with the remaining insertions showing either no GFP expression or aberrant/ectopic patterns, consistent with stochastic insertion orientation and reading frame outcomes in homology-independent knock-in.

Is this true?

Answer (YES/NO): YES